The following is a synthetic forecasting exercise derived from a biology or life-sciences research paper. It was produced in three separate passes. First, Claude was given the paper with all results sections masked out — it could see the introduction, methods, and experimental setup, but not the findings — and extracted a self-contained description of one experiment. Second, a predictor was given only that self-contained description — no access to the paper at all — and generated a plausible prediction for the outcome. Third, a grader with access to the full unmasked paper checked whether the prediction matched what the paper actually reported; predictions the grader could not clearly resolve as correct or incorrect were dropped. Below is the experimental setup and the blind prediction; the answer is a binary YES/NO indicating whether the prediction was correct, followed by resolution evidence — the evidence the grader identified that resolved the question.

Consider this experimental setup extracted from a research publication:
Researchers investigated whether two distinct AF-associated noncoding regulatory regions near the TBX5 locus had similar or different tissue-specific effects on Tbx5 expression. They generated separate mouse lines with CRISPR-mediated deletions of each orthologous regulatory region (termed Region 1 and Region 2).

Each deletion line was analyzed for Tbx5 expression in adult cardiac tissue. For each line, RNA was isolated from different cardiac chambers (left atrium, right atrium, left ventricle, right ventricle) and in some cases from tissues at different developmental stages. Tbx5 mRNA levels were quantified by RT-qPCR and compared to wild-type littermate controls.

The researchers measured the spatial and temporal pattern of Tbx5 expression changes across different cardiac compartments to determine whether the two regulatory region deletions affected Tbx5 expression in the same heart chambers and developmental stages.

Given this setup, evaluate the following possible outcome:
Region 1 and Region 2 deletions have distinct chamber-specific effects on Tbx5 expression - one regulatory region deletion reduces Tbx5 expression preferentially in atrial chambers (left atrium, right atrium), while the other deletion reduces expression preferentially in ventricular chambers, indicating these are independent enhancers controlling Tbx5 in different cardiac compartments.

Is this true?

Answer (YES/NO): NO